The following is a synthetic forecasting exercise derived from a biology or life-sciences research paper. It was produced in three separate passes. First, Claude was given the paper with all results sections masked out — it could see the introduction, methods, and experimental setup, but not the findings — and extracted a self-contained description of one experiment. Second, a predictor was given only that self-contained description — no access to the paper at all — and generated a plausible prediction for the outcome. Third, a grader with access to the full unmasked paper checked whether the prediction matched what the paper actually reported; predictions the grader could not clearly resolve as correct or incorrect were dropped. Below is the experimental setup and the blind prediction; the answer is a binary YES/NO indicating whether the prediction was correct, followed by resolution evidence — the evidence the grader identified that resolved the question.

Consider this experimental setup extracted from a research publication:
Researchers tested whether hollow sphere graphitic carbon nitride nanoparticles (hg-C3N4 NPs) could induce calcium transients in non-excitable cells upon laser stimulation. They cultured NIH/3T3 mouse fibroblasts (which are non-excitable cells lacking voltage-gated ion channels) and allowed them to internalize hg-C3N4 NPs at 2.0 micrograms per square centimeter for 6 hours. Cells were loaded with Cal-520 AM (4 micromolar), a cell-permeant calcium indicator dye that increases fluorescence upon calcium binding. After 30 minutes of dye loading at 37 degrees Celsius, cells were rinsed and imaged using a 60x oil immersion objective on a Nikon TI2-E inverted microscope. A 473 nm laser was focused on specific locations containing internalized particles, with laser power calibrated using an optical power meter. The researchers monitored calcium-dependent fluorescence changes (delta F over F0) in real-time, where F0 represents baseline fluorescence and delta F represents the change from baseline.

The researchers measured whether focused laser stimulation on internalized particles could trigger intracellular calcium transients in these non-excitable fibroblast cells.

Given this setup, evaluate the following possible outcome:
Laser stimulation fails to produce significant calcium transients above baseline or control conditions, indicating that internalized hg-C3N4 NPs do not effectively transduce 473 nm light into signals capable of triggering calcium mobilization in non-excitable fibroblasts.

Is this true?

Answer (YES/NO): NO